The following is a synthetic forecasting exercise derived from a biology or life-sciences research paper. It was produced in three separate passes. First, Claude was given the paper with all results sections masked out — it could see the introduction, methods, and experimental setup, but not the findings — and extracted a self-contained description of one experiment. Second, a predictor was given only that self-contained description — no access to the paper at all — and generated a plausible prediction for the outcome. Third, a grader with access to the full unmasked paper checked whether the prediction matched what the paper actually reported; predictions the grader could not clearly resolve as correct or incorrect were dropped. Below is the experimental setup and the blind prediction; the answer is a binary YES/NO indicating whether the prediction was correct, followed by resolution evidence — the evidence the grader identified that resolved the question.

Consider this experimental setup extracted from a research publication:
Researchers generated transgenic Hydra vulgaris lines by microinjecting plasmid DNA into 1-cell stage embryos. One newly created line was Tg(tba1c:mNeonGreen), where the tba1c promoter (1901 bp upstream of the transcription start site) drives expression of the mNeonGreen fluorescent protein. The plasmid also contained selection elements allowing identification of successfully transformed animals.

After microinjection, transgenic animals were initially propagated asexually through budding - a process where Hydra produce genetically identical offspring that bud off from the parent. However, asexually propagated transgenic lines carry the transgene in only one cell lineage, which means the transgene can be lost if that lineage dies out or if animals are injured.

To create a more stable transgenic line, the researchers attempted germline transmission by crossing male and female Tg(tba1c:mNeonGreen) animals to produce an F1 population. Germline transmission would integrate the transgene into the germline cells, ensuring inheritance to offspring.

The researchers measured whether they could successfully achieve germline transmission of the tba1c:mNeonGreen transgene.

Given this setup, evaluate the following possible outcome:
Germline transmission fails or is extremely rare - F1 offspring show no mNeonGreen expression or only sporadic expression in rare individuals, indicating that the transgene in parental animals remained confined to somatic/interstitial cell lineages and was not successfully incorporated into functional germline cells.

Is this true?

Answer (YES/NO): NO